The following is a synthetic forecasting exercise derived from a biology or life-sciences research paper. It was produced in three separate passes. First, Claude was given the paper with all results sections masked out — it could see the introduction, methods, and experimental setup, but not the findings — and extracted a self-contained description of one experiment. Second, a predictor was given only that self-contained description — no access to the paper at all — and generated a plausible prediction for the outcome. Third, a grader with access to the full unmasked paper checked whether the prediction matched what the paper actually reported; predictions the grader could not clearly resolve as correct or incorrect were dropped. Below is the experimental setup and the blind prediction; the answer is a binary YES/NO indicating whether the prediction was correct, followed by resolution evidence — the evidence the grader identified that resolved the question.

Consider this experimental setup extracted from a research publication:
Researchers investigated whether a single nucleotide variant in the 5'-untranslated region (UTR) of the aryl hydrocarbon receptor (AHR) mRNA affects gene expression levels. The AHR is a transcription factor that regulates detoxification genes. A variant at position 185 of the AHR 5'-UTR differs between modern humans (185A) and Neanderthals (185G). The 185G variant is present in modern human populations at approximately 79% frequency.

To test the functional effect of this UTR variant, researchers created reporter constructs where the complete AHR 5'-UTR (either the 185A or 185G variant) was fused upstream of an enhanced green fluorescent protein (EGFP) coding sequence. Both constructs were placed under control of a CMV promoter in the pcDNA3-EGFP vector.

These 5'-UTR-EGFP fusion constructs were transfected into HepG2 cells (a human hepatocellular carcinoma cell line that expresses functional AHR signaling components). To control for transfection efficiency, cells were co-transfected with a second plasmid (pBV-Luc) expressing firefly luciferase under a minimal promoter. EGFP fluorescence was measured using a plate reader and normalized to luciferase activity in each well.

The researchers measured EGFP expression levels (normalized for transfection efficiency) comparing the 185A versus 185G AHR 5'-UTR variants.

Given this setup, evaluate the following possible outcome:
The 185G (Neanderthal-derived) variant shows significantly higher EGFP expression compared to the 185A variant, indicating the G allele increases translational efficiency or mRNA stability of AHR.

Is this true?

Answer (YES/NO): NO